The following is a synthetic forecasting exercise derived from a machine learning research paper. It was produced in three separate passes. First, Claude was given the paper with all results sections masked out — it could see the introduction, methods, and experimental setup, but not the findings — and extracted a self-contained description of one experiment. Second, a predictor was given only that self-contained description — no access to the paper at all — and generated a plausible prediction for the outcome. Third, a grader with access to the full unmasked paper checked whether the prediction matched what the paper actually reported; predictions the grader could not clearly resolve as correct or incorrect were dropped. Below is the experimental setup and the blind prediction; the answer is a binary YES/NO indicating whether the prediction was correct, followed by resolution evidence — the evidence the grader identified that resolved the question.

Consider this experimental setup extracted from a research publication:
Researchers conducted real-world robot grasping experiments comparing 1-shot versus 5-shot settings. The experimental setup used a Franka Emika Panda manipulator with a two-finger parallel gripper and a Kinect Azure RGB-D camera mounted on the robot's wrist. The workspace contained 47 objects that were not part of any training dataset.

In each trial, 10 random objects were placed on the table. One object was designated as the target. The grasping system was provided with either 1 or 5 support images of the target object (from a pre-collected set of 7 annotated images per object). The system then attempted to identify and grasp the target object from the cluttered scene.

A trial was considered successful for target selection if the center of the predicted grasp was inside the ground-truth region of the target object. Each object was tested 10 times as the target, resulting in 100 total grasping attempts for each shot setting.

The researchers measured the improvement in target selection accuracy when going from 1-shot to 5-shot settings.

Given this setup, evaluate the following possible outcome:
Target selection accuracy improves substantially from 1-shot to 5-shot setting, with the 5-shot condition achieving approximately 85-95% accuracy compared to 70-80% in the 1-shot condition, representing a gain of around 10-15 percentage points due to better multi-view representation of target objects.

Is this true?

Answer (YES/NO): NO